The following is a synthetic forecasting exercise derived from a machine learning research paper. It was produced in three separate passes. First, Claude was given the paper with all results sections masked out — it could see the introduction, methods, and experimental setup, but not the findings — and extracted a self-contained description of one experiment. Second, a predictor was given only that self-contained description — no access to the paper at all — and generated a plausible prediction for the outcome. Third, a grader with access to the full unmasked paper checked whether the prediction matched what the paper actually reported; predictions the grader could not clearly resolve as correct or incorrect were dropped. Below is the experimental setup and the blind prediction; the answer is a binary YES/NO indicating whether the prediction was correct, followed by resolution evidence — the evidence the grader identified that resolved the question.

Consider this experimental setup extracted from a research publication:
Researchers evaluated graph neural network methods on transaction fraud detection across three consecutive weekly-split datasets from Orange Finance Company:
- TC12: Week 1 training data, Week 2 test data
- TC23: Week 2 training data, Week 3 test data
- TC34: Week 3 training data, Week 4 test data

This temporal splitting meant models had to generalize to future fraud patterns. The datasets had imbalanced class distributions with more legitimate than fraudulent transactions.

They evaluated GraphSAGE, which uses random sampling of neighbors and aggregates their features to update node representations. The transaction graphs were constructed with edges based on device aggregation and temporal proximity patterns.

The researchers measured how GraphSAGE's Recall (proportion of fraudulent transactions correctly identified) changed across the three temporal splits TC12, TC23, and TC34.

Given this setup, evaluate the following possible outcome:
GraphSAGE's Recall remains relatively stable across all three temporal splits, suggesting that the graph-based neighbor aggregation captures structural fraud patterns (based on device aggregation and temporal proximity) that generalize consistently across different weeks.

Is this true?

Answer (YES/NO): NO